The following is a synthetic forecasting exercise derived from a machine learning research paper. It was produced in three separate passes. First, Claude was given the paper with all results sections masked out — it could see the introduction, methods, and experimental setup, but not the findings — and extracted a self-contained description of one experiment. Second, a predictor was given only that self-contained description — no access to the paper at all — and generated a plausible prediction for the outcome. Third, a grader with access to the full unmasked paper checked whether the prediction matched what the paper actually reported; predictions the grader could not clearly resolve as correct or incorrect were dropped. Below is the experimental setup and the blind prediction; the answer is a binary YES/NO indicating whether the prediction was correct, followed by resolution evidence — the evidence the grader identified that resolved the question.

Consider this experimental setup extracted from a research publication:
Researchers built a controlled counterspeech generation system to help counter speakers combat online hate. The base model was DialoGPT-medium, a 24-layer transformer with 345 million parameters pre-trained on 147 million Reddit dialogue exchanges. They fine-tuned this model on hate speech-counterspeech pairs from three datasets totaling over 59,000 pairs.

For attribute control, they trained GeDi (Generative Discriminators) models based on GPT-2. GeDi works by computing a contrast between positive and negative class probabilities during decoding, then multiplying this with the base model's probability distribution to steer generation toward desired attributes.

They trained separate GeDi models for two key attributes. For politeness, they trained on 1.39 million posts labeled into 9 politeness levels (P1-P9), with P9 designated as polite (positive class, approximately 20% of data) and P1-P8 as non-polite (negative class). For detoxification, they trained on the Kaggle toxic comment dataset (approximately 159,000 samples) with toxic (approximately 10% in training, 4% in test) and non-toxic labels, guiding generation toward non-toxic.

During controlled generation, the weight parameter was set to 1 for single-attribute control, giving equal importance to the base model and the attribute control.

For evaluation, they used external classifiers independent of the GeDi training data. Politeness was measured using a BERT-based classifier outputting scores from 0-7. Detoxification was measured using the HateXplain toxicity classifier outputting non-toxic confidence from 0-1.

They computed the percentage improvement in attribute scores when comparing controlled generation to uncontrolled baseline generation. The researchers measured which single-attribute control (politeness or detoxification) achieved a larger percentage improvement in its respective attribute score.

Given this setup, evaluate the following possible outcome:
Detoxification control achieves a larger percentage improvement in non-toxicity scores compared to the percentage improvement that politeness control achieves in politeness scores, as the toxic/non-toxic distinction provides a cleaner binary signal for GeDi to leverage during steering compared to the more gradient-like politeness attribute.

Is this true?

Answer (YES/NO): NO